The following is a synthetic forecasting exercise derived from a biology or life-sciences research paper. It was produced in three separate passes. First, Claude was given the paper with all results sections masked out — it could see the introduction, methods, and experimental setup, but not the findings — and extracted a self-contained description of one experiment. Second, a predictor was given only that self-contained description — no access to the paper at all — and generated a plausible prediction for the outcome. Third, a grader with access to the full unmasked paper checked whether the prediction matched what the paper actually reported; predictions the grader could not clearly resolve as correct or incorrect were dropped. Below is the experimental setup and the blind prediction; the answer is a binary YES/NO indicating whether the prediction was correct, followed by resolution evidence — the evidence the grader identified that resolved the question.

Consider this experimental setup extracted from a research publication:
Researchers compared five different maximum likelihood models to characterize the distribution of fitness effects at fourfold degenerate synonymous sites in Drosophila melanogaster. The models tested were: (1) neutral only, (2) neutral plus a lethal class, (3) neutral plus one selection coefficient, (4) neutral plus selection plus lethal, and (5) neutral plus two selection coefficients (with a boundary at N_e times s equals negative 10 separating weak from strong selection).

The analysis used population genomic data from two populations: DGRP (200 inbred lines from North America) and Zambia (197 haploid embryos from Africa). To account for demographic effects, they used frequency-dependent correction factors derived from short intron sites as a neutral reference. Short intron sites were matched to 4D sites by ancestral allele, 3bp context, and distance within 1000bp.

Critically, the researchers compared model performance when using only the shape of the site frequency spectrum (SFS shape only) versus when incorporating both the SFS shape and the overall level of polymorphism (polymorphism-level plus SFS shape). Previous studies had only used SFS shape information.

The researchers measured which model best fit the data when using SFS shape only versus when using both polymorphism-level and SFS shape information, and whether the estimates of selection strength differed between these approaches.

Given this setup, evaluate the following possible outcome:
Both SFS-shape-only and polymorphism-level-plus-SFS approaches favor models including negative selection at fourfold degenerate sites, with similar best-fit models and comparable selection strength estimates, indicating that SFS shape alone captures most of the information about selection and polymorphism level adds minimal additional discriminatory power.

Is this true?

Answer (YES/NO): NO